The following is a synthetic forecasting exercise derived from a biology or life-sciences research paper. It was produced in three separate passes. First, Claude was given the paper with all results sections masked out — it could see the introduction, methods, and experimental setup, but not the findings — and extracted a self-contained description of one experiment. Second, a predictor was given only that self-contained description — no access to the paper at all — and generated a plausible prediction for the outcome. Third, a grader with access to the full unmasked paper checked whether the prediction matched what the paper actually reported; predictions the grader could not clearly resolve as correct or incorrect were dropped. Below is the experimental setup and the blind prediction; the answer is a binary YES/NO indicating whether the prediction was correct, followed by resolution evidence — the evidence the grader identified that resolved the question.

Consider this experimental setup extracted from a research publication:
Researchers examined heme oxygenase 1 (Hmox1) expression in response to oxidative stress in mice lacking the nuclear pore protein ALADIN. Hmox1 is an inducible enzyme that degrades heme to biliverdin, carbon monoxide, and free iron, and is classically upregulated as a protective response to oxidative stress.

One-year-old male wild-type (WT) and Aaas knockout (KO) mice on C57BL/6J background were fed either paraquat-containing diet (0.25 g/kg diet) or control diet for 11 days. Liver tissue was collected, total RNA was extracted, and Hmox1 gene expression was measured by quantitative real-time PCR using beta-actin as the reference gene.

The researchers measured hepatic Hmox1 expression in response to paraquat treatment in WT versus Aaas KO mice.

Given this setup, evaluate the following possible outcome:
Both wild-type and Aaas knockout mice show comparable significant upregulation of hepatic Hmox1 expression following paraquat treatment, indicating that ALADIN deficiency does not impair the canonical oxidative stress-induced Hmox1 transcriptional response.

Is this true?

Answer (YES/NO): NO